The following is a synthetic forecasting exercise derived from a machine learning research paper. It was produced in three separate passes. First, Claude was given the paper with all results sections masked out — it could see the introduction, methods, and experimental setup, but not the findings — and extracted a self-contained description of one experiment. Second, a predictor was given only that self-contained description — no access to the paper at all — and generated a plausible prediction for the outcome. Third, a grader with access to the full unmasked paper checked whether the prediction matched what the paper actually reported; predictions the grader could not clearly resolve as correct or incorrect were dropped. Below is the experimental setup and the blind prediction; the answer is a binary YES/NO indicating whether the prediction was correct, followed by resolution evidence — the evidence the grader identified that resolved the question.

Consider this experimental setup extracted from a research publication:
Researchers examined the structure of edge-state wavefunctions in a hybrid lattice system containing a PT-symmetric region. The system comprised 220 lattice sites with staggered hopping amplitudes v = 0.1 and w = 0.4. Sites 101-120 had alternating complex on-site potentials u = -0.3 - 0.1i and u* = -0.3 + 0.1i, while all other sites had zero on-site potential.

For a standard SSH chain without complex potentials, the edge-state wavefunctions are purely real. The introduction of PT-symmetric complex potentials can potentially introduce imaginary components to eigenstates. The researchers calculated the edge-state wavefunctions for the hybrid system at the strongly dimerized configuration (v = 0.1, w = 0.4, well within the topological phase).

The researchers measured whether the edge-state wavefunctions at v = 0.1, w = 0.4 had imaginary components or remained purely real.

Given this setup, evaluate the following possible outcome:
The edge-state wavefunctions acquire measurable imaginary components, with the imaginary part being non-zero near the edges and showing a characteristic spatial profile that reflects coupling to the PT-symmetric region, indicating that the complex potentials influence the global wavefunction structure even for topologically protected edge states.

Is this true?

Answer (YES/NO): NO